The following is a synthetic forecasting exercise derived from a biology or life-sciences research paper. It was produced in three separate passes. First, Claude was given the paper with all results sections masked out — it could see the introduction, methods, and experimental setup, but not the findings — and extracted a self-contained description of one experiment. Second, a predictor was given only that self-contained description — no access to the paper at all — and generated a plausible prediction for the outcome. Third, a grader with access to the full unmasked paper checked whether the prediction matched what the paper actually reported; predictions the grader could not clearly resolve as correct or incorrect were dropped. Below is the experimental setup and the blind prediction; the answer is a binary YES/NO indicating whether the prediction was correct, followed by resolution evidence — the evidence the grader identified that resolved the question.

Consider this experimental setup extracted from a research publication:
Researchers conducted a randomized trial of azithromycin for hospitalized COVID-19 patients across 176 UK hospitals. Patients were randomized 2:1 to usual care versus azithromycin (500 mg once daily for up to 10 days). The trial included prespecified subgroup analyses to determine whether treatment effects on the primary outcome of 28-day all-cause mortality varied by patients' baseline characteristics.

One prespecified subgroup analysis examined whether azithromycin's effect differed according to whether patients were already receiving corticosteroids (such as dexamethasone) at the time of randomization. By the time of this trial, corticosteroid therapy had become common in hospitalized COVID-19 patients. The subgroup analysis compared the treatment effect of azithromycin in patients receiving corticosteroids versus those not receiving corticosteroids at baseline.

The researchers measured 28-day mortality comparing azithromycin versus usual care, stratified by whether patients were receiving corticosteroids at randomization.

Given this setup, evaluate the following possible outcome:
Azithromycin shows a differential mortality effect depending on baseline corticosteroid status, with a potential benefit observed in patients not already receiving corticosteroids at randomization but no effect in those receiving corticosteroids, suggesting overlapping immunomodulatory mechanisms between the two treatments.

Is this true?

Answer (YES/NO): NO